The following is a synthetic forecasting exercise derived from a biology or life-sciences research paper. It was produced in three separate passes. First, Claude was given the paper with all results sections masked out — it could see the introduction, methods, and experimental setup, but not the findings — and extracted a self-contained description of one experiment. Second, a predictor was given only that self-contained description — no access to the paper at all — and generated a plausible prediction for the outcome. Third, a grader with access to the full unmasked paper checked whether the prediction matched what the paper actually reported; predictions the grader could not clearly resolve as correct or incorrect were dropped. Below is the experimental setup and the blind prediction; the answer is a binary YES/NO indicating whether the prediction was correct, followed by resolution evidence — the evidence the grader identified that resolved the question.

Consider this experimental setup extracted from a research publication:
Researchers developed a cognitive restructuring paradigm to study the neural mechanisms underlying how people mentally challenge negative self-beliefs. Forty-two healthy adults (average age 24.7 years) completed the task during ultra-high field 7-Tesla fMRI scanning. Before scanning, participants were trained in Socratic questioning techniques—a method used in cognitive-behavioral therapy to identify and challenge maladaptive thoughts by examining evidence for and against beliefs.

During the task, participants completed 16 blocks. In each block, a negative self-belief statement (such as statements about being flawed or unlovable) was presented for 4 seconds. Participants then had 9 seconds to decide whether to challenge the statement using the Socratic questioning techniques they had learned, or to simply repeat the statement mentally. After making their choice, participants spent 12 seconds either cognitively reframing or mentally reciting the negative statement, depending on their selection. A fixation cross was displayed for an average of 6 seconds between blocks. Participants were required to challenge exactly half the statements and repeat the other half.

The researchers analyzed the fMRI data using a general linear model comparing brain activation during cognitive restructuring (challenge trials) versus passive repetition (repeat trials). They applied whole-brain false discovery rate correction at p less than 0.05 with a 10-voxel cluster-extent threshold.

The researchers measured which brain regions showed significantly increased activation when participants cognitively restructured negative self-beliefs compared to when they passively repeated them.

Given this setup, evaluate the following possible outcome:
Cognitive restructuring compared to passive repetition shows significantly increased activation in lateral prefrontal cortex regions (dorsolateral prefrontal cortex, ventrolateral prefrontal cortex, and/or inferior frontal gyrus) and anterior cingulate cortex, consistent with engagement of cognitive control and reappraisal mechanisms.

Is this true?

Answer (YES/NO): YES